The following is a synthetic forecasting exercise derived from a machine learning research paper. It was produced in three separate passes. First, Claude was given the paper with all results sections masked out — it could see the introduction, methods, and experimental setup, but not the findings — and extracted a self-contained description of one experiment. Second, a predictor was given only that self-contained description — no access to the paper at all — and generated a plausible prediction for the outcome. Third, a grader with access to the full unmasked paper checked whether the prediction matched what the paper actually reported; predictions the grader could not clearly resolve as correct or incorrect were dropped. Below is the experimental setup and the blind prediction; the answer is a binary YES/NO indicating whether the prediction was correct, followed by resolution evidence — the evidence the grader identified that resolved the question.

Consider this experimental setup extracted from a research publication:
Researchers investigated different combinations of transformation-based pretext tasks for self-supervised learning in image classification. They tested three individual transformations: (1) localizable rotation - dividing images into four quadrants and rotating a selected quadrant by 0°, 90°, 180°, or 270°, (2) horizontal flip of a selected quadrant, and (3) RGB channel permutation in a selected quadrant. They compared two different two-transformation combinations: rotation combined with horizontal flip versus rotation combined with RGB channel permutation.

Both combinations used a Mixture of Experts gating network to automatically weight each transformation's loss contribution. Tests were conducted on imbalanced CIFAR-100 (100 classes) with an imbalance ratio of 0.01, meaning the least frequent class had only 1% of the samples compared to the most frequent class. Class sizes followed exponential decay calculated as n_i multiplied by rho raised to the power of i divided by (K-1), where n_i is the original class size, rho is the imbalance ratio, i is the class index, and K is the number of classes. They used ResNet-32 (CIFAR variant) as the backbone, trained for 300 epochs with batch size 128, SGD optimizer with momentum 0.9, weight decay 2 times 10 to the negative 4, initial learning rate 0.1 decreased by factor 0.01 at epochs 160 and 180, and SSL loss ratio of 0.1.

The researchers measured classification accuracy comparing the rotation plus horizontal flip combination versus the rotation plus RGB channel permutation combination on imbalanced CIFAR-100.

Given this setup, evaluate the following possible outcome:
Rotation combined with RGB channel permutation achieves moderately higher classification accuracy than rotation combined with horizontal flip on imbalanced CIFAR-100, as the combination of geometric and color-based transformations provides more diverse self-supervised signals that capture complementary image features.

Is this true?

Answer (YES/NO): NO